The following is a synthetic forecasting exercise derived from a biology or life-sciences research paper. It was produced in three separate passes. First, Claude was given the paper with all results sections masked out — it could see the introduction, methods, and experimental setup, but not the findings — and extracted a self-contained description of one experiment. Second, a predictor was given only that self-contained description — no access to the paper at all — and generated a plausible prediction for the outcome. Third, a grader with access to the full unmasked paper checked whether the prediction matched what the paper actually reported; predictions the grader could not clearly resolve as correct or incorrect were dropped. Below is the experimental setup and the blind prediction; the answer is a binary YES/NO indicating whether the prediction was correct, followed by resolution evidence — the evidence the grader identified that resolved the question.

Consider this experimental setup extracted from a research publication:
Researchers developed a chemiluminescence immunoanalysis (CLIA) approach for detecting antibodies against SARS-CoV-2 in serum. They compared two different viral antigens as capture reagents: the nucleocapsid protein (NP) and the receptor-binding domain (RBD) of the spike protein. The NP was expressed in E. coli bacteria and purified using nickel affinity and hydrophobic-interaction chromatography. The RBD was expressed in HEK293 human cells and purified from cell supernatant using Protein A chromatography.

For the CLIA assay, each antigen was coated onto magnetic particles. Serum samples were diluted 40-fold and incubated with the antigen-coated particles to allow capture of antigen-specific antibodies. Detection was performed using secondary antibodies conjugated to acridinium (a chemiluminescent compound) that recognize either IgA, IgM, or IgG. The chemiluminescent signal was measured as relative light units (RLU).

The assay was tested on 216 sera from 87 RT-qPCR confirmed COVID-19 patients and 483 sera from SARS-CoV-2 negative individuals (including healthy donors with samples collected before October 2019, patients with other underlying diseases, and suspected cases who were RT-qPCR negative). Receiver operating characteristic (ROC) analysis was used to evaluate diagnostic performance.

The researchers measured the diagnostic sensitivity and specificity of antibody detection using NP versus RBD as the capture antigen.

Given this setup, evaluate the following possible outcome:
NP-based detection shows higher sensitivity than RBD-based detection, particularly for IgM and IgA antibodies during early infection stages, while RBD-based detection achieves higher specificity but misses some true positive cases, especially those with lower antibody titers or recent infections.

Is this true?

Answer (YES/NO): NO